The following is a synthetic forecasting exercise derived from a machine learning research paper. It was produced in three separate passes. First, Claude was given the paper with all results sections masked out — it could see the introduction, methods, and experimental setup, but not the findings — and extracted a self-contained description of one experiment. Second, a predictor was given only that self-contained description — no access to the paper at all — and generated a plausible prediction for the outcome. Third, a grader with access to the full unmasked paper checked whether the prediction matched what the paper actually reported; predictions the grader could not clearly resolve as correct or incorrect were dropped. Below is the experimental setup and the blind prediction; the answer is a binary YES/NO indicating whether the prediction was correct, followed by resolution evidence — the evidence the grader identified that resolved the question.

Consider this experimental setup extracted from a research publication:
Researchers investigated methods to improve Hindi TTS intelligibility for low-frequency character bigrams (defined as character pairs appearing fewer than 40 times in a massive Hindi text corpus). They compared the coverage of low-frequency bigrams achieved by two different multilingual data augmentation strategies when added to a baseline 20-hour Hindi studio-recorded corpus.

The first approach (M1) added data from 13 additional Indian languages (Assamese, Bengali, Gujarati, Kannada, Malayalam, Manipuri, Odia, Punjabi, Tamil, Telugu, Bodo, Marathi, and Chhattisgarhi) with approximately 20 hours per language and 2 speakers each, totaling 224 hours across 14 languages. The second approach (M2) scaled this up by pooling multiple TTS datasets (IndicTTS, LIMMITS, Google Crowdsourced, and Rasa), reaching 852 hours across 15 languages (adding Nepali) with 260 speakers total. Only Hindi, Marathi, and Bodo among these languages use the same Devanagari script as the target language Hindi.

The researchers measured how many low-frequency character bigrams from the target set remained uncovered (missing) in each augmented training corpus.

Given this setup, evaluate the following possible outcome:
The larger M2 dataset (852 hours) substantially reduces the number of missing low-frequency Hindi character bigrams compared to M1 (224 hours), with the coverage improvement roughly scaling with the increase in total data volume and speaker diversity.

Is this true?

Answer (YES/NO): NO